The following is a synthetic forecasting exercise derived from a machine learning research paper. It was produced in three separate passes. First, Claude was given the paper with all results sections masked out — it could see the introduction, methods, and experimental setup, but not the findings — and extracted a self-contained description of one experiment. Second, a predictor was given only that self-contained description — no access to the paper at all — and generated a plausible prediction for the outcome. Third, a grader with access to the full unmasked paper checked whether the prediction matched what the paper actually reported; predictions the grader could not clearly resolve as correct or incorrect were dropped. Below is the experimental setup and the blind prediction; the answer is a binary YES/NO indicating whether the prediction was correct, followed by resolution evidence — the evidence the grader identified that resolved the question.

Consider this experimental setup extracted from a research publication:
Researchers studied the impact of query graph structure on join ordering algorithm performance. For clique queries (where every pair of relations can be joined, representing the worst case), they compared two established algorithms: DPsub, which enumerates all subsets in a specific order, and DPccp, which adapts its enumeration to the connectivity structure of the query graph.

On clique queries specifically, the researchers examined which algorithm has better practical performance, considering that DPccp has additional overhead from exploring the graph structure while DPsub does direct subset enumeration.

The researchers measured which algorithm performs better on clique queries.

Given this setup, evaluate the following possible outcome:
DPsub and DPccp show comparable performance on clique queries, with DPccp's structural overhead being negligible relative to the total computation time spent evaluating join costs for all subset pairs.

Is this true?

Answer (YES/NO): NO